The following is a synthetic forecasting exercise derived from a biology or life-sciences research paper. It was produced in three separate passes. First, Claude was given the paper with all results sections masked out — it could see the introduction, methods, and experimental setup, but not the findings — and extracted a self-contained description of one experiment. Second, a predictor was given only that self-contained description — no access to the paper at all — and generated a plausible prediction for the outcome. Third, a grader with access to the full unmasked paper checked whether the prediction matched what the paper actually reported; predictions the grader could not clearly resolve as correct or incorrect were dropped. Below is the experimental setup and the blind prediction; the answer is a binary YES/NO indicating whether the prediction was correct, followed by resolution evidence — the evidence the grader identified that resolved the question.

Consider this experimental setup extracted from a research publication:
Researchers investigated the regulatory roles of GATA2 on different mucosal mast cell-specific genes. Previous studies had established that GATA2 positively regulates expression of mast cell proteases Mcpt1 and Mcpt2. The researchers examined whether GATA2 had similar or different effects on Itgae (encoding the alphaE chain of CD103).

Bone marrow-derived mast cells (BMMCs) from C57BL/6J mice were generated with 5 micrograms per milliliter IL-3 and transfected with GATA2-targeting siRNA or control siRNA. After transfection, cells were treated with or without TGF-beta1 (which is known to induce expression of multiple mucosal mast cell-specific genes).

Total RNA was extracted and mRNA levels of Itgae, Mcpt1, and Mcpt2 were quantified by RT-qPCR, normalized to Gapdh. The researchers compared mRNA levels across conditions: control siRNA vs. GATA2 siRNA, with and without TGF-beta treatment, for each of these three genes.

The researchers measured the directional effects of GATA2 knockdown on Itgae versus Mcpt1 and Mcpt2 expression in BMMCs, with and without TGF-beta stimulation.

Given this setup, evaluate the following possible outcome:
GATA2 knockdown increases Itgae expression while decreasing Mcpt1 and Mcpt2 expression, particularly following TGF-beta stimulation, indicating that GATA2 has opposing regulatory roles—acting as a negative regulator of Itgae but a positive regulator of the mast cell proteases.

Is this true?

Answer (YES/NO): YES